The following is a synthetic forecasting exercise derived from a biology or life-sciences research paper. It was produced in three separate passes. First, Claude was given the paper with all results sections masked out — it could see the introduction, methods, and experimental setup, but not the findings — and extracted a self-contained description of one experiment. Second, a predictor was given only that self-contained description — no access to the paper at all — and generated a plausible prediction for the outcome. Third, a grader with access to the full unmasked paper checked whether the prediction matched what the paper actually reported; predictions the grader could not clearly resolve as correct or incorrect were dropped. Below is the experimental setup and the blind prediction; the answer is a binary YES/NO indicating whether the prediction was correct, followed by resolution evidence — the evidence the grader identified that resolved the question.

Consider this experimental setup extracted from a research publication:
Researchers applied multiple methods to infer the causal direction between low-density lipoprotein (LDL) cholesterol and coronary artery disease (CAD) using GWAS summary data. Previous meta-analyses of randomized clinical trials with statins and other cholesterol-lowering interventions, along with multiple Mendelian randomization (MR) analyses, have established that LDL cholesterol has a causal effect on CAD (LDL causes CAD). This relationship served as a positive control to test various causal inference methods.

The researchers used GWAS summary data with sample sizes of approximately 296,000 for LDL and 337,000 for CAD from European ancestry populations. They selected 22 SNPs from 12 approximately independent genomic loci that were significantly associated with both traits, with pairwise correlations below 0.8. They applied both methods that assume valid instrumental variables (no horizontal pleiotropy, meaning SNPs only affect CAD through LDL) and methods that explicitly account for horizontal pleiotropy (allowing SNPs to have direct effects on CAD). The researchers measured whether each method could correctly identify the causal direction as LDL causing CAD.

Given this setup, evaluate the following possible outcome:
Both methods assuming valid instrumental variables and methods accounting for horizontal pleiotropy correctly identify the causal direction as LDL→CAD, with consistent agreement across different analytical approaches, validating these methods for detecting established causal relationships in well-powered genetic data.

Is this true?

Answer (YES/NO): NO